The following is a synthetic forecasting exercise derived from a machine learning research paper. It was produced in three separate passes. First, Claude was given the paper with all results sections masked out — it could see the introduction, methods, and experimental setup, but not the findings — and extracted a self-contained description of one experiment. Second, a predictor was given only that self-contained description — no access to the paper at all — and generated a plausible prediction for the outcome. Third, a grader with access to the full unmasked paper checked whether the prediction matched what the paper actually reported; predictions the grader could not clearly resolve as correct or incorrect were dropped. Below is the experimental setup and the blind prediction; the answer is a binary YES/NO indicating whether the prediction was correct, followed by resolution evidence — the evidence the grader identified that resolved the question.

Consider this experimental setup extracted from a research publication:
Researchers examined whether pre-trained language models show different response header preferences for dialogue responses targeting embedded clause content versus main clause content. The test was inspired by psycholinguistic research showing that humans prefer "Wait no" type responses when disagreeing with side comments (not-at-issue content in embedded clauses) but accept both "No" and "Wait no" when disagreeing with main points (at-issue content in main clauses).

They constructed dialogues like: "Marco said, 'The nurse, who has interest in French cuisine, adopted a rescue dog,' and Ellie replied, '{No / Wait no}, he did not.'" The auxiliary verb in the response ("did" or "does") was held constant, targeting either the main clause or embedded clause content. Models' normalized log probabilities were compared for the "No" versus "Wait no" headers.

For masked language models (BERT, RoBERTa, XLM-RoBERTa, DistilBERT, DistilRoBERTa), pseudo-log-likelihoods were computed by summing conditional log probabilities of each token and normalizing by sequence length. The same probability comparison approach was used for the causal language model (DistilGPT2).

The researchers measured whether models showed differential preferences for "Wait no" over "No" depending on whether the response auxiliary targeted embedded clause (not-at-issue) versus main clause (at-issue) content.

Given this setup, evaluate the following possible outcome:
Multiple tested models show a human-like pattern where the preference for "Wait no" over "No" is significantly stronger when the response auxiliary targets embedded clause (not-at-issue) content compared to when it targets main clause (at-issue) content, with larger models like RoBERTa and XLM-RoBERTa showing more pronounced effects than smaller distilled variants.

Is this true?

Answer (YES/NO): NO